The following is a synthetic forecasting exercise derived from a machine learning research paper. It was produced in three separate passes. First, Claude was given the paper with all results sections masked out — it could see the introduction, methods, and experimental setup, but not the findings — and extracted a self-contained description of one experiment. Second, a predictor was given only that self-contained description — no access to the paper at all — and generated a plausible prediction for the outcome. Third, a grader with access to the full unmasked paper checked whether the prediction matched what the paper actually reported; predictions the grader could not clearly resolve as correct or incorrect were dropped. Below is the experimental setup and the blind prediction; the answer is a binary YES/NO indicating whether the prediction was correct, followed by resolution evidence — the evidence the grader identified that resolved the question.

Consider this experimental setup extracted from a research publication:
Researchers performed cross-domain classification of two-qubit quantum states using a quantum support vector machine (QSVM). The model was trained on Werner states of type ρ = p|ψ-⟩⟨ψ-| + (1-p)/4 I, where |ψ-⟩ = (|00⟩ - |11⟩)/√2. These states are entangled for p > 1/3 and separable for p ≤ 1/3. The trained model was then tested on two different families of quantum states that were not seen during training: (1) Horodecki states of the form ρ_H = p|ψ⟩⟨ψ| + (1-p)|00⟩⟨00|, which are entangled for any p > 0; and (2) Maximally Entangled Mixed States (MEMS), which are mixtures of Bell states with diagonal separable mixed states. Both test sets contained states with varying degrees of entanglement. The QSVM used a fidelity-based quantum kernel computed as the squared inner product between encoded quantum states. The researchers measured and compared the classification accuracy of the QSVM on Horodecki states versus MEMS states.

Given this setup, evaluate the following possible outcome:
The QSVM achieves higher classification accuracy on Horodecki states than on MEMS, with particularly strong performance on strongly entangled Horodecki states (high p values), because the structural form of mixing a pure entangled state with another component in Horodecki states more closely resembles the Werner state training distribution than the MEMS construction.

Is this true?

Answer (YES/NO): YES